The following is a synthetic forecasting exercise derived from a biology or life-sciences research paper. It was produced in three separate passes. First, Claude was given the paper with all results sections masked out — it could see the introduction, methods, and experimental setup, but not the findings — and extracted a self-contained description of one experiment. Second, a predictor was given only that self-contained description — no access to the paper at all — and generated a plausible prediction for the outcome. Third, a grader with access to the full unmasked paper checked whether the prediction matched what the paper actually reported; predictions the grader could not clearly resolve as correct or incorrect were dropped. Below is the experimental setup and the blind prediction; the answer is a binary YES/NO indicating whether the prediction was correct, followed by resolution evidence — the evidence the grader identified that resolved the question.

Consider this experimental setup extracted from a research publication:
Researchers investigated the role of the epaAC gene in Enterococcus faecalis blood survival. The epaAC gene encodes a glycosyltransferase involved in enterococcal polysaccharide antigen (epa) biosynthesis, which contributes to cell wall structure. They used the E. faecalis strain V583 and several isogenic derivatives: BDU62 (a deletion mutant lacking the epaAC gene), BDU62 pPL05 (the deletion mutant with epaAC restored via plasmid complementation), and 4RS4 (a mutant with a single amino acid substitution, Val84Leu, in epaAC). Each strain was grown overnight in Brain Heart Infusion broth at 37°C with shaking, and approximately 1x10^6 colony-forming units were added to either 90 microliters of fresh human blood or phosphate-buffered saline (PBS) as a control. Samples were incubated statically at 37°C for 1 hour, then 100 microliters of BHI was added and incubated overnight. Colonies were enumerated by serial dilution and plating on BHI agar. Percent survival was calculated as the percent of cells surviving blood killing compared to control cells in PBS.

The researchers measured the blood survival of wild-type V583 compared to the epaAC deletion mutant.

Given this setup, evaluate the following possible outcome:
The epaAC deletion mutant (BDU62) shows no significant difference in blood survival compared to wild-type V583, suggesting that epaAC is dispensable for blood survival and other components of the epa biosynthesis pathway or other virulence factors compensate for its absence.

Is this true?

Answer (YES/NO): NO